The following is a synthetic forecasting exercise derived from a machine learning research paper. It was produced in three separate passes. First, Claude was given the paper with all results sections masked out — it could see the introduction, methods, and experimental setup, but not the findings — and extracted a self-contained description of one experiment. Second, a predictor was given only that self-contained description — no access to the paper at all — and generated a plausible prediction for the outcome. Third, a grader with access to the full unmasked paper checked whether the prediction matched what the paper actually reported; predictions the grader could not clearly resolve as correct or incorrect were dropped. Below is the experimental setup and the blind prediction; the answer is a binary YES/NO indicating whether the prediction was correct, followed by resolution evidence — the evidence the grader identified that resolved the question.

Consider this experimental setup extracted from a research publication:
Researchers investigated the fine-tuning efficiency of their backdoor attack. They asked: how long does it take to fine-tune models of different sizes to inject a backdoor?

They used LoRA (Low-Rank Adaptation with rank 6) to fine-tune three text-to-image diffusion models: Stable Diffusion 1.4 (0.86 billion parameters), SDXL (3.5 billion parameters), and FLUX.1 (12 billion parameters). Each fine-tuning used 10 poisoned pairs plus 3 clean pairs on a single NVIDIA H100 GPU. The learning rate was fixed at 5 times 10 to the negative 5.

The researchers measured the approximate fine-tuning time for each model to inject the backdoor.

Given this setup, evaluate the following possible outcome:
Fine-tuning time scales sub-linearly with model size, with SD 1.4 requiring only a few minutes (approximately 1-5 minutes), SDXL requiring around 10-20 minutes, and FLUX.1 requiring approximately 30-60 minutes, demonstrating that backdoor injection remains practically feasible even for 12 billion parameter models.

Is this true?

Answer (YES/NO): NO